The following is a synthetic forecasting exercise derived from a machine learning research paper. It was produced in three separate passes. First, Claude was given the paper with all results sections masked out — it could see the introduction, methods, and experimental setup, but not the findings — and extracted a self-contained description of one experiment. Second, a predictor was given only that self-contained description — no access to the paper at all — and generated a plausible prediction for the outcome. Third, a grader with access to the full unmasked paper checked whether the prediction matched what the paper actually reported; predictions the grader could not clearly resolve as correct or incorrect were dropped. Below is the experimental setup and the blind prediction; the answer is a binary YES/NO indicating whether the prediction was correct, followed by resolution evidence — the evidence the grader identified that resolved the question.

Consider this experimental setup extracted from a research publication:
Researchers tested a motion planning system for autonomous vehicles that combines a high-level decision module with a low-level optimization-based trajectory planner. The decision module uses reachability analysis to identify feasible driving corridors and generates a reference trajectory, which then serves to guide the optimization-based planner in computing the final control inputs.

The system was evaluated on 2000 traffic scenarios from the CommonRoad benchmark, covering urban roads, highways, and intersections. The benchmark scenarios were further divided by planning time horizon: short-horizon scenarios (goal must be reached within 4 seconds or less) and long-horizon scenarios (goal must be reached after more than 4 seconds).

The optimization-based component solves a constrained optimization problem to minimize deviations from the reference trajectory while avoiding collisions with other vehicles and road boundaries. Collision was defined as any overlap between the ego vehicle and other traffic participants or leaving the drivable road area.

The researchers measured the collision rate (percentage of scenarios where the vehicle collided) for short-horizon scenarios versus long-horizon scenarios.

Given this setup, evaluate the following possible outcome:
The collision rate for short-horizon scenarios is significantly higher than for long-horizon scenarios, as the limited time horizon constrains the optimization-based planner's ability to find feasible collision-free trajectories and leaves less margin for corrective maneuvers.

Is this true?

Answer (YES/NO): NO